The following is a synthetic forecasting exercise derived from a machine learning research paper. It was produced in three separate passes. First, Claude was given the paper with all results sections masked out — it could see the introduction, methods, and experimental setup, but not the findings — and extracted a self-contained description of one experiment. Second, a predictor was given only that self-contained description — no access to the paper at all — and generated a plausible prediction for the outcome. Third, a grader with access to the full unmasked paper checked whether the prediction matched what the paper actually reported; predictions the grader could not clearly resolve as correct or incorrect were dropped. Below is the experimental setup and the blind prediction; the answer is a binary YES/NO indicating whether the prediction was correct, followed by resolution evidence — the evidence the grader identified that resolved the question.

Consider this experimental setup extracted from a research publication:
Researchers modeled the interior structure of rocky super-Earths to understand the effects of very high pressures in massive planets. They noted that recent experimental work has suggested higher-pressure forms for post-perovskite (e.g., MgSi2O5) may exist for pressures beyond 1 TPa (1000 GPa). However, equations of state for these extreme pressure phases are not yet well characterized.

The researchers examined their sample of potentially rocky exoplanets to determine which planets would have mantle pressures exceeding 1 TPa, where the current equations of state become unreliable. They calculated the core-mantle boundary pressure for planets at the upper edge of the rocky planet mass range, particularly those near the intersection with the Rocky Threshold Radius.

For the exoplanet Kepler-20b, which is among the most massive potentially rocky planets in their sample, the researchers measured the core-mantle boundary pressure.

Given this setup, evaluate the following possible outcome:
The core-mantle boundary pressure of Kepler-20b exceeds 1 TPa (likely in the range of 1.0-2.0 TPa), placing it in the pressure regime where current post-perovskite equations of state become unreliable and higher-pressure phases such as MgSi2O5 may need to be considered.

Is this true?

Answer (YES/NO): YES